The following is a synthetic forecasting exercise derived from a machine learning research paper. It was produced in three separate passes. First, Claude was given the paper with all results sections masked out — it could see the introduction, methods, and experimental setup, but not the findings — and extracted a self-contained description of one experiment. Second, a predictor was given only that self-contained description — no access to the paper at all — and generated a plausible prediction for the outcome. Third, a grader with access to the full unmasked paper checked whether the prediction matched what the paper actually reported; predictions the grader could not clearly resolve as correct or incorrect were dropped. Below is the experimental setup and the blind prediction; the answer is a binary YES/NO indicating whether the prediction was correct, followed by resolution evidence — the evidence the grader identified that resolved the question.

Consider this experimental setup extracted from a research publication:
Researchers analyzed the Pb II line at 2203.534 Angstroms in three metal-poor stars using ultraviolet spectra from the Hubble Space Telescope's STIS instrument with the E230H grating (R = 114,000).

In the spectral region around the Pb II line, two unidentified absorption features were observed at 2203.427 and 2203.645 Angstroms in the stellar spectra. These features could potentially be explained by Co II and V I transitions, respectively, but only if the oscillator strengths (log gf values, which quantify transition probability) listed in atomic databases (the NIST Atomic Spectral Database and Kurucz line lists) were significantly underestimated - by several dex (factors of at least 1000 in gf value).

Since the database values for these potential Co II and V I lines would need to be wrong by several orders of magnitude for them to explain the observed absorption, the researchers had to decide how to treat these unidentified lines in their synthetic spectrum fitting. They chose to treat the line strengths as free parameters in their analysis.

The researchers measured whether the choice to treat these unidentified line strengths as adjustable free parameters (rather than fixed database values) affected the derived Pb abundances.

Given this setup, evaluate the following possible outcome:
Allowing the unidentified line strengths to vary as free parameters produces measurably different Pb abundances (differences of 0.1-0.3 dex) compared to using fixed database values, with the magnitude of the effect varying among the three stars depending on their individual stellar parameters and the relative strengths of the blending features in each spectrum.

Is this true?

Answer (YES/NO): NO